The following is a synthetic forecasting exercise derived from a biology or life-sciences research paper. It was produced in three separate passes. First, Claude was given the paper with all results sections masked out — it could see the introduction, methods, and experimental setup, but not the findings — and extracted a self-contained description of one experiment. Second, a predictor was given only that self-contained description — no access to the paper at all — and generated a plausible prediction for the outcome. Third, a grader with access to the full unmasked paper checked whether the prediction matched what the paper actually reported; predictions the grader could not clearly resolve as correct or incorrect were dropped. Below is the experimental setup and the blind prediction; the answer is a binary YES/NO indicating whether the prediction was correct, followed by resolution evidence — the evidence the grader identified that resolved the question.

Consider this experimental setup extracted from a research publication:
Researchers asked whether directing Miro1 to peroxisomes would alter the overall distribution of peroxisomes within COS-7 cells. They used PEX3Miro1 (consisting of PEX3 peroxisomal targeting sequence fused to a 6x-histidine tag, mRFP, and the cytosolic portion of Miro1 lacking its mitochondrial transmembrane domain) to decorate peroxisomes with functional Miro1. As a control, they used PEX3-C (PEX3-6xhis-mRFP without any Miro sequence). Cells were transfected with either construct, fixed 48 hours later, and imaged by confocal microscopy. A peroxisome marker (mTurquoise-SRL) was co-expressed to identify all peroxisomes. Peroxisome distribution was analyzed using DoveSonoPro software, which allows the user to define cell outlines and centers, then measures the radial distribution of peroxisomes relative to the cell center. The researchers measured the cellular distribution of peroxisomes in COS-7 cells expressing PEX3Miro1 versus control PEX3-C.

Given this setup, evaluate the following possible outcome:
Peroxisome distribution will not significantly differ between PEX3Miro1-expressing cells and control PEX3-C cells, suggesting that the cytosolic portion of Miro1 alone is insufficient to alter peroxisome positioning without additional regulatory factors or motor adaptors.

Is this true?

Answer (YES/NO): YES